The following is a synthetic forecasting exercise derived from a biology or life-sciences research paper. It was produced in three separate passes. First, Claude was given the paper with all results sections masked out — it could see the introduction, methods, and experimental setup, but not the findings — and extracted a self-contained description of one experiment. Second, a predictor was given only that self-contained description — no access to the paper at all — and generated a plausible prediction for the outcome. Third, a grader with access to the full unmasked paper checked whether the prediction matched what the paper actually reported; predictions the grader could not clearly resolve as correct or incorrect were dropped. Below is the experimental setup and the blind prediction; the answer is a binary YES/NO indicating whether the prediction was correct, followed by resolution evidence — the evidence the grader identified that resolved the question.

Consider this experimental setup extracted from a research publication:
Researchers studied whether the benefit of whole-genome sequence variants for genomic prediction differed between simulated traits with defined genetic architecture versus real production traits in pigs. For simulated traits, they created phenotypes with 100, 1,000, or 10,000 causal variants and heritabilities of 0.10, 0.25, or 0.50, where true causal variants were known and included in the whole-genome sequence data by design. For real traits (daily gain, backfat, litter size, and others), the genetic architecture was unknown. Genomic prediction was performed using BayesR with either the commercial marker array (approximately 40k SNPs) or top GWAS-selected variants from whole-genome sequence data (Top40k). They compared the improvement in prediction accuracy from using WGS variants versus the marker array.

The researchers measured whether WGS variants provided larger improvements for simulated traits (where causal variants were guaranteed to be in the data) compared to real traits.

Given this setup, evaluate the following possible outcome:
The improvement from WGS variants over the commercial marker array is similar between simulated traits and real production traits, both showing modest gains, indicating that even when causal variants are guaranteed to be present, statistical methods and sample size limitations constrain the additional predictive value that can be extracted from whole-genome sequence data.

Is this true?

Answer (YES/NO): YES